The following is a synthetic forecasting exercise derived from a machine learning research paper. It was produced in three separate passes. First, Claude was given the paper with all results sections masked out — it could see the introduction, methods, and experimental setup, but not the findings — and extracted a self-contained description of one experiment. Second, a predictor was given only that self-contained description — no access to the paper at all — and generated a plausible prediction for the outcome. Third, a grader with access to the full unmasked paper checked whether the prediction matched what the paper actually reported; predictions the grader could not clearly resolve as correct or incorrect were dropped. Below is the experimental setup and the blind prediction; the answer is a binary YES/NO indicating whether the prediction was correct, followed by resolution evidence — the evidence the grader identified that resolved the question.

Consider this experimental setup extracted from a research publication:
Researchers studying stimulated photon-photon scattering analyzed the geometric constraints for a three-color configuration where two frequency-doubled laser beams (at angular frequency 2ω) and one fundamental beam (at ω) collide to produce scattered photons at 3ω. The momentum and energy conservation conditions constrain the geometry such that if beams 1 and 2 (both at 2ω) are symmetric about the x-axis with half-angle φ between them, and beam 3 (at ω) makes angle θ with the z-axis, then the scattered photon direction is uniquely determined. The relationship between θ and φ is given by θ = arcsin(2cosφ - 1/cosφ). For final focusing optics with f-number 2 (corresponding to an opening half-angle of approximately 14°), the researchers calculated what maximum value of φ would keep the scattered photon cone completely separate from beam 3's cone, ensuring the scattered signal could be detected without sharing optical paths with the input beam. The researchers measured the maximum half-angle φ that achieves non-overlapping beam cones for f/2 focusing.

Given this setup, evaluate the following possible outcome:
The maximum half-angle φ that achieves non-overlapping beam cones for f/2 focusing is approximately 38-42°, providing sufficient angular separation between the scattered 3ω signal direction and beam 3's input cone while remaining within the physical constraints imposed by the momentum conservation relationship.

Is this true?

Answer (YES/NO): NO